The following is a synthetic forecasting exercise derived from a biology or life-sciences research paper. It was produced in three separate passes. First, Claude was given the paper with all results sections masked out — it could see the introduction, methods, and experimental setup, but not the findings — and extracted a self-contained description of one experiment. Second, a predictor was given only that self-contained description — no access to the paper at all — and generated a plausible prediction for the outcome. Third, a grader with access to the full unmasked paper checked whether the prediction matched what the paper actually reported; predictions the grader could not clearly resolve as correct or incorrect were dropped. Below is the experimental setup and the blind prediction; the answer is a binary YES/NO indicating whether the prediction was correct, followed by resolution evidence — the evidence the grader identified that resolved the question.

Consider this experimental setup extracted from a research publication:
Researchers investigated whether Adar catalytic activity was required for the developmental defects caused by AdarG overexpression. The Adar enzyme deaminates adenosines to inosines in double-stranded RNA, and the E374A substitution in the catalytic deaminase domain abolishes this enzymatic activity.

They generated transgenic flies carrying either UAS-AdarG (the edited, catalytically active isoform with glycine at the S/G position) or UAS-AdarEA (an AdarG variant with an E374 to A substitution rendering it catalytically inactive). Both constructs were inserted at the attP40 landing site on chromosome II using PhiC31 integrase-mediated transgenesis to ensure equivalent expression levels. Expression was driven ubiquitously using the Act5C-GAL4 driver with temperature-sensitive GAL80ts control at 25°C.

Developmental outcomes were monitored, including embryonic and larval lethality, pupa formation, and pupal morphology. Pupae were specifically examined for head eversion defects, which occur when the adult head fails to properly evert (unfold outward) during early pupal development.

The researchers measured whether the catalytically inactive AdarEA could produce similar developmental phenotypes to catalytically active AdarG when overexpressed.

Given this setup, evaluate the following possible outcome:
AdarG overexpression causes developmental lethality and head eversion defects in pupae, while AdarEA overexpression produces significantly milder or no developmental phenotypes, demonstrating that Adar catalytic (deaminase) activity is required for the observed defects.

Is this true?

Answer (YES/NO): NO